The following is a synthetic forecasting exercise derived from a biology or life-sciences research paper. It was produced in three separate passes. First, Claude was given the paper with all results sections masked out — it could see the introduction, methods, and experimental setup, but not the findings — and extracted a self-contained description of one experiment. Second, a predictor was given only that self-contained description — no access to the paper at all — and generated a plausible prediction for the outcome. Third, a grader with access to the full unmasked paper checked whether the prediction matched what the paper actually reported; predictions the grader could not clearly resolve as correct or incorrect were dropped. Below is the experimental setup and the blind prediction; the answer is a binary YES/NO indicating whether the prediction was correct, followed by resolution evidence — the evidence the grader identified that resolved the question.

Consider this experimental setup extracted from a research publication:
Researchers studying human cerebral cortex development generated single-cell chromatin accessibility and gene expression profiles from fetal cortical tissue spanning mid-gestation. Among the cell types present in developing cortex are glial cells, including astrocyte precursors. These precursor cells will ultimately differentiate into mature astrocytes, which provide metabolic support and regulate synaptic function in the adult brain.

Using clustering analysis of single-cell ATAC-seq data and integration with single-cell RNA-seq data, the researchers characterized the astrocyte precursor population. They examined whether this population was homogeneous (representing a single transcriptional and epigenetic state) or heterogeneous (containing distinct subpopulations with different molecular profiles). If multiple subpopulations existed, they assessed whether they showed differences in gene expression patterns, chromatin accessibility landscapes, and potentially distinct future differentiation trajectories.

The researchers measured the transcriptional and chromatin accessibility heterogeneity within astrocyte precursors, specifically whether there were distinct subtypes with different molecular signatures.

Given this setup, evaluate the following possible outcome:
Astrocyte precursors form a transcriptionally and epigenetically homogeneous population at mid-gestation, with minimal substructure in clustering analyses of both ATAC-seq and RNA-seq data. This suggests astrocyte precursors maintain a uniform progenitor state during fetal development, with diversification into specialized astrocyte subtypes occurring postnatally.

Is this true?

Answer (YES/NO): NO